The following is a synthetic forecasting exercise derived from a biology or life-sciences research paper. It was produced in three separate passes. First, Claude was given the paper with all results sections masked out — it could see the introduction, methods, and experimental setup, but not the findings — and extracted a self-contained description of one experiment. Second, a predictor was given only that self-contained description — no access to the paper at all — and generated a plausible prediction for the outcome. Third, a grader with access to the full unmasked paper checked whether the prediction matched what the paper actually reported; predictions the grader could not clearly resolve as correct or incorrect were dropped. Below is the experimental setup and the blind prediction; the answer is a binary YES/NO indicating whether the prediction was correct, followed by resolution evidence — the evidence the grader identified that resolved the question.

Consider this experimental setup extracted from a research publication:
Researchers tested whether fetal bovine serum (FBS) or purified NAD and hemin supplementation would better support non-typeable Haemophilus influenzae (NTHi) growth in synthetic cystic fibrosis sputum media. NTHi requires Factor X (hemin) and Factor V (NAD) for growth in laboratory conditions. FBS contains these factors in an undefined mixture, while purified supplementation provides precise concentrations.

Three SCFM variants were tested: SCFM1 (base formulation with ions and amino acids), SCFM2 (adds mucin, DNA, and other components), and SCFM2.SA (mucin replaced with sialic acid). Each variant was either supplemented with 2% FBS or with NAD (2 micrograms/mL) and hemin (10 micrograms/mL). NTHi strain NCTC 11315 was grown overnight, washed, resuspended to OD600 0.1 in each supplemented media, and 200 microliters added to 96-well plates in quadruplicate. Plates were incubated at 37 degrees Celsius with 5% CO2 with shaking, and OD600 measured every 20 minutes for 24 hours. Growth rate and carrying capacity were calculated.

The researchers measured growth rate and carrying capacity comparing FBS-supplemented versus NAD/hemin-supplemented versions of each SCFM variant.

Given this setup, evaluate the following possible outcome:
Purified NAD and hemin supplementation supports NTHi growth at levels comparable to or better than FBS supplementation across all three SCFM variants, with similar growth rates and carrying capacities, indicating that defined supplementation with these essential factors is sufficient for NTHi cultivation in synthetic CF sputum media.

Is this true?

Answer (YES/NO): NO